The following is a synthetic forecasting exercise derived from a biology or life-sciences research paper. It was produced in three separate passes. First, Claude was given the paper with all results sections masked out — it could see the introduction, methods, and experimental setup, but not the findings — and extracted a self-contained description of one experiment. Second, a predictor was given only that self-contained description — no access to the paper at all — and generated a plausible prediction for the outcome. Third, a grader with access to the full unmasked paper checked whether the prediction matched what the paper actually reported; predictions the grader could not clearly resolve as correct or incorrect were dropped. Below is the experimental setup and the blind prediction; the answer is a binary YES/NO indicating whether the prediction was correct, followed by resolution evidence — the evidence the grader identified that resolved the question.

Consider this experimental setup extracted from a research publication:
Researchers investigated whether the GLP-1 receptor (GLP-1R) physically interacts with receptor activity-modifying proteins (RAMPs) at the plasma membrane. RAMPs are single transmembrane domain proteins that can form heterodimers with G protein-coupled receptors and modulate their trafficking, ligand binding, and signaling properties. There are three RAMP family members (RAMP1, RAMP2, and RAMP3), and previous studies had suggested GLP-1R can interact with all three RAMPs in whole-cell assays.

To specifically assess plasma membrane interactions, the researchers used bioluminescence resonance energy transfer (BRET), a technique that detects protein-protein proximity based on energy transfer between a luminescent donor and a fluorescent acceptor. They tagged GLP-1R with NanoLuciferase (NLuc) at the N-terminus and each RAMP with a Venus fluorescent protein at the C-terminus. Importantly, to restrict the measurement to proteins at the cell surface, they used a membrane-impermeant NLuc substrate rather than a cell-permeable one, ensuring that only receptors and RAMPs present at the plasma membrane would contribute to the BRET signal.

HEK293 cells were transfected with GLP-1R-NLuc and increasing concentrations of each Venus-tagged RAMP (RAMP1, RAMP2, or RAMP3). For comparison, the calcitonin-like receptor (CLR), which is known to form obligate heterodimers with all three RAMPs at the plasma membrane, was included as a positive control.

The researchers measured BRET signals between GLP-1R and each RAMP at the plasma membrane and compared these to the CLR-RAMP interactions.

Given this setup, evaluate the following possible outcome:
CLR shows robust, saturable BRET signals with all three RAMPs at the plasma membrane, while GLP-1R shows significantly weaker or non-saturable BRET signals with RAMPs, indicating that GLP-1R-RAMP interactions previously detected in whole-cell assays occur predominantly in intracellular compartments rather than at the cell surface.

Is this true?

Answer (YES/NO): NO